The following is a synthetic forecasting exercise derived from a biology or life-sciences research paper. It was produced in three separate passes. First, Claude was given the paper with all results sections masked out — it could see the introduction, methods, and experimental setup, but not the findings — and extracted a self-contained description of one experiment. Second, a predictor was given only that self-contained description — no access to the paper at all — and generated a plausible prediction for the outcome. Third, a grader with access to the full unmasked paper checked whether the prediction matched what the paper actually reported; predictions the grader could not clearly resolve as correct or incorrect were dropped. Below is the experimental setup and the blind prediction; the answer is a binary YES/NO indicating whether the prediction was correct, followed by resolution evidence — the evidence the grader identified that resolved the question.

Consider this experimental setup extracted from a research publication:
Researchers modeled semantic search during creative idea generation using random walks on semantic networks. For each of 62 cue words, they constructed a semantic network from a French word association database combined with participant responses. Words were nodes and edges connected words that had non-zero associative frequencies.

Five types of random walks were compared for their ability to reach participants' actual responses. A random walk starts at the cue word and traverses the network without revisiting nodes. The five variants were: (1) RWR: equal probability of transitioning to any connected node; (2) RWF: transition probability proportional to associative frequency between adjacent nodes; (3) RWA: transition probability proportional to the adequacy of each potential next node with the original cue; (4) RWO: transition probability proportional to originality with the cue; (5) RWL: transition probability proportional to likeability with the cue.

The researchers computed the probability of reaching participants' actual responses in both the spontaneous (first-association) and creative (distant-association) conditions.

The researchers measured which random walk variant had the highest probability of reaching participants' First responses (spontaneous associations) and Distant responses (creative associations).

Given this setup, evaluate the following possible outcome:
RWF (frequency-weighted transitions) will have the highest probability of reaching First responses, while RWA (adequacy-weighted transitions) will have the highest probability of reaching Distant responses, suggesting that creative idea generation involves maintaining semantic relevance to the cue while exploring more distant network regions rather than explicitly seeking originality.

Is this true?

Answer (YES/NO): NO